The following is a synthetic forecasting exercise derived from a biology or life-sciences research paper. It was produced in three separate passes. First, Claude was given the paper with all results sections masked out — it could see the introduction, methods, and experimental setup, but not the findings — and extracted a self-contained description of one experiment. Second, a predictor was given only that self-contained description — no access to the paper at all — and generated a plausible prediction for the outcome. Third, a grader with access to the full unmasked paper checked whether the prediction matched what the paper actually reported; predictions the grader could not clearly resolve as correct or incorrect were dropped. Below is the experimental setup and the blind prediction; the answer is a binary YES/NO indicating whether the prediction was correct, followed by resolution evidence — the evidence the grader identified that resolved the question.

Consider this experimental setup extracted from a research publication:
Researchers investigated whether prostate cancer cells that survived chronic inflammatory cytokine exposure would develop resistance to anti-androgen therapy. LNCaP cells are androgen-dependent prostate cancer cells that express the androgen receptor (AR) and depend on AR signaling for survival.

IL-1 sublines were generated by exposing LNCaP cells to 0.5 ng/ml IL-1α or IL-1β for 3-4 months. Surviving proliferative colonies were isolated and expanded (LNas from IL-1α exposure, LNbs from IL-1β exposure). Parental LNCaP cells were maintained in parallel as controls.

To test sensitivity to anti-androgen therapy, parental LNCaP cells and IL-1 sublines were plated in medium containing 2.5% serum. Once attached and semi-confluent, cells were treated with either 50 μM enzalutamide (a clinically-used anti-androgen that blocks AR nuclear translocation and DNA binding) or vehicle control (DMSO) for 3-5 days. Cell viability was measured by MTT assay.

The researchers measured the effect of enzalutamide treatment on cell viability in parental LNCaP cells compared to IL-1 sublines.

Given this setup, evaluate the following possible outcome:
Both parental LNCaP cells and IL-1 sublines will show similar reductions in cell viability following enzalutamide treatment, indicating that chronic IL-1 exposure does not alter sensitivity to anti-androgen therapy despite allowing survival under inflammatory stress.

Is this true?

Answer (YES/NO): NO